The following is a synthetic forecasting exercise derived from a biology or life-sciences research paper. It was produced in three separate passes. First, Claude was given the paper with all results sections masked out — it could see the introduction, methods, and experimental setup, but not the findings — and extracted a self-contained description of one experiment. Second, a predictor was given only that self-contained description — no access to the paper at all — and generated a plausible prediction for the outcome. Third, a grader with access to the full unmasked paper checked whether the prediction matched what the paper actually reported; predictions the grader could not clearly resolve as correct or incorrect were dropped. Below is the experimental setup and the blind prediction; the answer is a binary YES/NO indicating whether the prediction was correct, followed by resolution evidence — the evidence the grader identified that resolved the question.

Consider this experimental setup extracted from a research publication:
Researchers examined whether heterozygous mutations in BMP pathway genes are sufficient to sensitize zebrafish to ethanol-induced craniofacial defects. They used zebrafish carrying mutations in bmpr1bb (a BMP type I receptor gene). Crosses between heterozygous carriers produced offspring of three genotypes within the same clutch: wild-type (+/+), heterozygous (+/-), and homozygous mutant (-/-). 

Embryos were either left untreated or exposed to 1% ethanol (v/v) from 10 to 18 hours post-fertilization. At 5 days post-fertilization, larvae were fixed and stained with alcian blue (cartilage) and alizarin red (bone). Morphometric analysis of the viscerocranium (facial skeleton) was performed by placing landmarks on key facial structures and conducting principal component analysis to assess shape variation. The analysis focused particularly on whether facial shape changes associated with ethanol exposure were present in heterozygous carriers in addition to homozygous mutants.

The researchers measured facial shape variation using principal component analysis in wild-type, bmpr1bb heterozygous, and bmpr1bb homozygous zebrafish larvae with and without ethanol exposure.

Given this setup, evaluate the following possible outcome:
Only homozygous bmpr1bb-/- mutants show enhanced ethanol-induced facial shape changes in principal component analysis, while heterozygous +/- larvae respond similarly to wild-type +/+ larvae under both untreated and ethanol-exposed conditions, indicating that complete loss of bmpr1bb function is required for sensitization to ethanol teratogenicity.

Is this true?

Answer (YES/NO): NO